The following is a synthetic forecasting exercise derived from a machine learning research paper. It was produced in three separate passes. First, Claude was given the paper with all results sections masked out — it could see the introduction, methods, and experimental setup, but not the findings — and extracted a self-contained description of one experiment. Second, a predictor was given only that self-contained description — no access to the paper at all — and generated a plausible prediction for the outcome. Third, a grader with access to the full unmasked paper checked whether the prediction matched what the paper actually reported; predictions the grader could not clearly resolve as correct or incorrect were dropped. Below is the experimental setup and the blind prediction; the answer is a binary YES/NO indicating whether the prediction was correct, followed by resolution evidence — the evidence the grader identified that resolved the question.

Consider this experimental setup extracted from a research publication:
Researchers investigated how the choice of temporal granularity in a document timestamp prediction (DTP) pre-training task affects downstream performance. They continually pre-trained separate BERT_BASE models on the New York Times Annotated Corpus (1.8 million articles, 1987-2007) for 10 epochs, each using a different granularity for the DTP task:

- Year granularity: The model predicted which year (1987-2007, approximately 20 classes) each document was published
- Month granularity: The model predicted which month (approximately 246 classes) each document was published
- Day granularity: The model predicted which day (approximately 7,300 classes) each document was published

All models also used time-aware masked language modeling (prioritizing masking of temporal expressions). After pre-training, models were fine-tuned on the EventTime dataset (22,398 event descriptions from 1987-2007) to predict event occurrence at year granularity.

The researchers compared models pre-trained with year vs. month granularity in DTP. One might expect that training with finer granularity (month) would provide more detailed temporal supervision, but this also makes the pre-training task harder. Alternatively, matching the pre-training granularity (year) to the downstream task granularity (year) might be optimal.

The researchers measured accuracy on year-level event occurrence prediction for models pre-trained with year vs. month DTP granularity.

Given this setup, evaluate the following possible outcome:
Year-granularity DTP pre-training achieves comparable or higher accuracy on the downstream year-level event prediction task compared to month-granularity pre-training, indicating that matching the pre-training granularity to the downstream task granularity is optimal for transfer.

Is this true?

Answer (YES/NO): YES